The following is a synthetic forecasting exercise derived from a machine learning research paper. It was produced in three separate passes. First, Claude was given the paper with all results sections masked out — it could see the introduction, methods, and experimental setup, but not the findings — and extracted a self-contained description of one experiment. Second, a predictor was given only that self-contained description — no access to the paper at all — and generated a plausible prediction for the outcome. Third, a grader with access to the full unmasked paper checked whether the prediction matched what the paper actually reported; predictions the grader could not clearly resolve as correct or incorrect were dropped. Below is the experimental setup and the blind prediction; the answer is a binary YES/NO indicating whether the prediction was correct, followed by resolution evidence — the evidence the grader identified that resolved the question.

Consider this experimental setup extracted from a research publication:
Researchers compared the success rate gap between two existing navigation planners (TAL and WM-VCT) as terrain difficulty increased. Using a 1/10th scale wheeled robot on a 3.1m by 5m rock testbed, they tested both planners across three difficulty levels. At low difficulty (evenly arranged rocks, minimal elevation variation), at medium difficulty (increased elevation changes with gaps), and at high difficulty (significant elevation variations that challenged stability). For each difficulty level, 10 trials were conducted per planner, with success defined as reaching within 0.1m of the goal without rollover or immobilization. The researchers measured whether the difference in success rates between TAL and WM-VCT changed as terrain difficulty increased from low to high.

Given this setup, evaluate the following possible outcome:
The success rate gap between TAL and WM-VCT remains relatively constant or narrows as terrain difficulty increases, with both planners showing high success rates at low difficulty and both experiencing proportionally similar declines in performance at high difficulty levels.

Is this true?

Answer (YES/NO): YES